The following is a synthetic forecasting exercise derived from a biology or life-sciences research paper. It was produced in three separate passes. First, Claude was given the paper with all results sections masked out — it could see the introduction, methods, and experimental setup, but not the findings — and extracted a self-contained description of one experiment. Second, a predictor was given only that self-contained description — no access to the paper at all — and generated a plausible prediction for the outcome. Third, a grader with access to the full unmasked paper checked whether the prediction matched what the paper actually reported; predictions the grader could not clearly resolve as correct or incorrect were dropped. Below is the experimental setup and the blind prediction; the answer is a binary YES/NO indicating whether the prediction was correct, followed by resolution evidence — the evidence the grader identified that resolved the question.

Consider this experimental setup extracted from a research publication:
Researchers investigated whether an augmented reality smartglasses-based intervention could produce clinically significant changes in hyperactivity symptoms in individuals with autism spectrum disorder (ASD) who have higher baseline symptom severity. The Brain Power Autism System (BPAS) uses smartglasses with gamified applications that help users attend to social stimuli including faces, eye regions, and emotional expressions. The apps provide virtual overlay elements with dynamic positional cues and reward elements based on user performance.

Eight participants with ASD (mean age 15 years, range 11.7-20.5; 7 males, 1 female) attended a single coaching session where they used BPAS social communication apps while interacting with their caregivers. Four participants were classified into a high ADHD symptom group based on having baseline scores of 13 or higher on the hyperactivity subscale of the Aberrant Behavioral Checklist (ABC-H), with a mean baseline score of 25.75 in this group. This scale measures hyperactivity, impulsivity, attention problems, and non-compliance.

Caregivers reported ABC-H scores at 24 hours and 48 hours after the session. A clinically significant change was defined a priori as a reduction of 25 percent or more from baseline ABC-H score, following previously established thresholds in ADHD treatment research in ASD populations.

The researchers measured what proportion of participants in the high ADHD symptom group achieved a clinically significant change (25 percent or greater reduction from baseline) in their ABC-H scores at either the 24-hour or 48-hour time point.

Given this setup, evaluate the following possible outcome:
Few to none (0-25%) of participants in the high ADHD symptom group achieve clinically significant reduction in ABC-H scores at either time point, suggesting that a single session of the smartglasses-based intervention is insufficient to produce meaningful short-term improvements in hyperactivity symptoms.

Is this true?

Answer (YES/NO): NO